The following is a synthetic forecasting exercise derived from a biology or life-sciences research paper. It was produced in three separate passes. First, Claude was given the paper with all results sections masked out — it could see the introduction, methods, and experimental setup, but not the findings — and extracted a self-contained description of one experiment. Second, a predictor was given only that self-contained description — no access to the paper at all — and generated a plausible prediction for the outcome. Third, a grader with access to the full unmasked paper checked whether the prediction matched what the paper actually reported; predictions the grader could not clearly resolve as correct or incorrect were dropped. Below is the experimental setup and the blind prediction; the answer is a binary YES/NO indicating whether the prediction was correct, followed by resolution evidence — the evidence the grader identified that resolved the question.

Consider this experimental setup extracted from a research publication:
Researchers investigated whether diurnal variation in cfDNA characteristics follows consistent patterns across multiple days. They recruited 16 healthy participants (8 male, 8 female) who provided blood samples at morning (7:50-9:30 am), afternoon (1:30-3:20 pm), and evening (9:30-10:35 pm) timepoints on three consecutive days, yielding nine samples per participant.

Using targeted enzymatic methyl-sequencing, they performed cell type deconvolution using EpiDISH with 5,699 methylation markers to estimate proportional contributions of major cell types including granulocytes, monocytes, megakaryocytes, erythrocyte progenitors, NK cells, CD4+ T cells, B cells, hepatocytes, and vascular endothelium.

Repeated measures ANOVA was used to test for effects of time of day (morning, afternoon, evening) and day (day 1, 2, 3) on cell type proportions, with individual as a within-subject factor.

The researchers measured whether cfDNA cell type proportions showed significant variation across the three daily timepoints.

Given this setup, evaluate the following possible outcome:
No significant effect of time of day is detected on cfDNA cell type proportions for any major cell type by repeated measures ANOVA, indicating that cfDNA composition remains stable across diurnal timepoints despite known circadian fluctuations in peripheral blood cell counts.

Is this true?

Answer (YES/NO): YES